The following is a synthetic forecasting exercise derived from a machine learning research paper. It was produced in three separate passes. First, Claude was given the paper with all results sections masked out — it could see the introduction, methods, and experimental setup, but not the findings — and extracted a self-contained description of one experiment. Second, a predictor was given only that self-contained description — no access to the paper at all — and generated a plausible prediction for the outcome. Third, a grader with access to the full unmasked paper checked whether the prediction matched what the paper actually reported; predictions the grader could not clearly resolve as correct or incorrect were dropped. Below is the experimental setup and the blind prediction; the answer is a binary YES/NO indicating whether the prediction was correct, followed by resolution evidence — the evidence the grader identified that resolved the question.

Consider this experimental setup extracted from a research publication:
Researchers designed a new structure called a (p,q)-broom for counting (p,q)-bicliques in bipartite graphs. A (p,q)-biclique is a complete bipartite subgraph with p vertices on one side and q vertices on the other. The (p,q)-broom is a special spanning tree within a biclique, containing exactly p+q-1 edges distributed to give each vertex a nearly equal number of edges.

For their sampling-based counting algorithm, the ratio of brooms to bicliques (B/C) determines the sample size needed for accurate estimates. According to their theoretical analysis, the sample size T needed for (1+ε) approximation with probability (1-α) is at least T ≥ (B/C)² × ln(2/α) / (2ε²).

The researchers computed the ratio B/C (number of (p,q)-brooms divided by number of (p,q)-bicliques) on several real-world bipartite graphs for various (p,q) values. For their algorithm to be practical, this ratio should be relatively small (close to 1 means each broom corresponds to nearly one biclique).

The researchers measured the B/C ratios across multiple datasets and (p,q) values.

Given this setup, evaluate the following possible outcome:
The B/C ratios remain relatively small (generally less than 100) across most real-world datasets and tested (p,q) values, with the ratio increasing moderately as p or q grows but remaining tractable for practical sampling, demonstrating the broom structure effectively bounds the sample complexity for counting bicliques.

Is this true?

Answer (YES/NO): NO